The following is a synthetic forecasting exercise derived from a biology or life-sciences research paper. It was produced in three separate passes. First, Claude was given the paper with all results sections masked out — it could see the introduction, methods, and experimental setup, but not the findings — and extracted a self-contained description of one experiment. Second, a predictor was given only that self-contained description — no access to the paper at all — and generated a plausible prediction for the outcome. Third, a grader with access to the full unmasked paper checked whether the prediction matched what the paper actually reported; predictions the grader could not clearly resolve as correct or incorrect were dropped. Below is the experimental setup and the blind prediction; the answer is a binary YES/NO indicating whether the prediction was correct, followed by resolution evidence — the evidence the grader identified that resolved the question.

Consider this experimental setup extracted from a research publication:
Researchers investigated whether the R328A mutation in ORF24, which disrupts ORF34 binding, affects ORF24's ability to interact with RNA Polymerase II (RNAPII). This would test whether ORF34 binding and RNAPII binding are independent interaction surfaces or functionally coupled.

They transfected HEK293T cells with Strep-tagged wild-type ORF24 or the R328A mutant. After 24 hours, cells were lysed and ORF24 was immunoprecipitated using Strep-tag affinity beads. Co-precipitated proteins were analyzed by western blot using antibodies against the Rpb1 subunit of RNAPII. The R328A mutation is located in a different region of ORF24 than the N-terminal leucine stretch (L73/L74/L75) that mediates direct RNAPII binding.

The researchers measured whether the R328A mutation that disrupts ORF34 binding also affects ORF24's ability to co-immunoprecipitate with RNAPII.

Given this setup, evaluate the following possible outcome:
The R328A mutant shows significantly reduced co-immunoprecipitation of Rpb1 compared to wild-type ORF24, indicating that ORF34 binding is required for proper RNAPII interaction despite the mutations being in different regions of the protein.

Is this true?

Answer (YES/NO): NO